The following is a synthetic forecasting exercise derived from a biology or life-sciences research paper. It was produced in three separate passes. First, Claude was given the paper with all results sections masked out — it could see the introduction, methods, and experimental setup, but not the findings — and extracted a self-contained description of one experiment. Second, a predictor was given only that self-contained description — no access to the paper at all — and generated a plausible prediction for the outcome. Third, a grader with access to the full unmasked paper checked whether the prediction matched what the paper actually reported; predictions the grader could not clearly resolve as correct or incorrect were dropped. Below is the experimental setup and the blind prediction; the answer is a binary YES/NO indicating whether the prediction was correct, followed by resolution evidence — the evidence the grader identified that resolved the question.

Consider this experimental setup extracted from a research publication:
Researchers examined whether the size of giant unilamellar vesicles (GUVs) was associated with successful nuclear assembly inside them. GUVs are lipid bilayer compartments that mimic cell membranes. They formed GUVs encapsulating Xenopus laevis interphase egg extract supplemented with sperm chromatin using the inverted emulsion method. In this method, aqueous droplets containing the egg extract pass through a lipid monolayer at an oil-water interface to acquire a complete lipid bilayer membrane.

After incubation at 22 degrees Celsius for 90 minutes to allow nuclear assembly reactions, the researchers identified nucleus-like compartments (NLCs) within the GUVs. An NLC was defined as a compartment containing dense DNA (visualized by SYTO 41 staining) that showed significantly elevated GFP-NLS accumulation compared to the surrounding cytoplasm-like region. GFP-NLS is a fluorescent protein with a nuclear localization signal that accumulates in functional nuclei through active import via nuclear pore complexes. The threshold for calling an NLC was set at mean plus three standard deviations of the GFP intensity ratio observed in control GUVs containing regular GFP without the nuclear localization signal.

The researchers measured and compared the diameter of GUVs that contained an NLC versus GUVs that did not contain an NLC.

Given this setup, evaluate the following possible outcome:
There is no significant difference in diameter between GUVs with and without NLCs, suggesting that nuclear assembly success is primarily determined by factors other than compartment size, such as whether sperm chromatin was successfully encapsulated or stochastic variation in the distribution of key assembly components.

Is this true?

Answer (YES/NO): NO